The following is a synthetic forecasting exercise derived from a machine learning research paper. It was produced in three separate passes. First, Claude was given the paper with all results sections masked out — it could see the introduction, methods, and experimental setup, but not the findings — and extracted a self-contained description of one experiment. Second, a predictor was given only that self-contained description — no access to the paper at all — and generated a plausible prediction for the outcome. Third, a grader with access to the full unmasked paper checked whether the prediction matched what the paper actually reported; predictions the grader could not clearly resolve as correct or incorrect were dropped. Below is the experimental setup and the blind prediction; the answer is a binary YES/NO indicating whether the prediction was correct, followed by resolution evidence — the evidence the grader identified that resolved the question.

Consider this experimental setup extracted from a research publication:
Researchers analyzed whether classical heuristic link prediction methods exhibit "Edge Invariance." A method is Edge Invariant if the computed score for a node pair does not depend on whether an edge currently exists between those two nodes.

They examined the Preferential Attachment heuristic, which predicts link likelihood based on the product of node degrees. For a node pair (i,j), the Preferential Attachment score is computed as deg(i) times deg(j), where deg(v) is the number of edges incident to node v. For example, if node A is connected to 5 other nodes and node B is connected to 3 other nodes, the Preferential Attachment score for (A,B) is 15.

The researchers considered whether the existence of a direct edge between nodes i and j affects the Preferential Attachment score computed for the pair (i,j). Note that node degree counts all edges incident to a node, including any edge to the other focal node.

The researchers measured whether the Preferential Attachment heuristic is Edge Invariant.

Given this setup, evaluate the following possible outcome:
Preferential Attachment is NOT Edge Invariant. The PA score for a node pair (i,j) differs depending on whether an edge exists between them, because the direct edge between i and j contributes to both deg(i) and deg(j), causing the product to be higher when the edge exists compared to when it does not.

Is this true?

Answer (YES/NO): YES